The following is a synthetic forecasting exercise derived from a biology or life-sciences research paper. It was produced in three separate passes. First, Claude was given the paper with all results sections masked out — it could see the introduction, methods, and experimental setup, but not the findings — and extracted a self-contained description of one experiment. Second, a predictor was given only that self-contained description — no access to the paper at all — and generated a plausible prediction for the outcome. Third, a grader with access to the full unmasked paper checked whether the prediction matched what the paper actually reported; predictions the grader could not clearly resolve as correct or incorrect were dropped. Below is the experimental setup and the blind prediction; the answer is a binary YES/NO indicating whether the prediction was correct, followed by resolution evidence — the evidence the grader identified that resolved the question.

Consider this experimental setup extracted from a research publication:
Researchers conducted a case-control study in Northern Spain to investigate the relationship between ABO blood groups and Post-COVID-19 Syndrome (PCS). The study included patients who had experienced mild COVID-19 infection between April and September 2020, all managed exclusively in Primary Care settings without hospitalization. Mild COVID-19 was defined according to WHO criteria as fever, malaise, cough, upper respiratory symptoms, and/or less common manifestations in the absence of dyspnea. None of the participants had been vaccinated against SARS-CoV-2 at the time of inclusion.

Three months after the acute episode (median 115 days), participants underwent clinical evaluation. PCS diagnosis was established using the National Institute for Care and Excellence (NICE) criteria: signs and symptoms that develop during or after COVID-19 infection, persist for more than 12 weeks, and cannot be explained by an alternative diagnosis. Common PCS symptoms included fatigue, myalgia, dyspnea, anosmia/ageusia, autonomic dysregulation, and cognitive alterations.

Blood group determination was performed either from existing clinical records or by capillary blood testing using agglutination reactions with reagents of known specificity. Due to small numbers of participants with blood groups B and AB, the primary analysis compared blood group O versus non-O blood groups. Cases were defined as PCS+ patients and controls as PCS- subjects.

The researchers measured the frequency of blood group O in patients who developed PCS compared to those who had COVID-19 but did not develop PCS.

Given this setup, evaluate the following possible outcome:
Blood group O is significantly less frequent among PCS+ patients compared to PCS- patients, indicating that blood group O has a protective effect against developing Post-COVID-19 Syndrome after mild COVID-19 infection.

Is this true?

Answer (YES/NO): NO